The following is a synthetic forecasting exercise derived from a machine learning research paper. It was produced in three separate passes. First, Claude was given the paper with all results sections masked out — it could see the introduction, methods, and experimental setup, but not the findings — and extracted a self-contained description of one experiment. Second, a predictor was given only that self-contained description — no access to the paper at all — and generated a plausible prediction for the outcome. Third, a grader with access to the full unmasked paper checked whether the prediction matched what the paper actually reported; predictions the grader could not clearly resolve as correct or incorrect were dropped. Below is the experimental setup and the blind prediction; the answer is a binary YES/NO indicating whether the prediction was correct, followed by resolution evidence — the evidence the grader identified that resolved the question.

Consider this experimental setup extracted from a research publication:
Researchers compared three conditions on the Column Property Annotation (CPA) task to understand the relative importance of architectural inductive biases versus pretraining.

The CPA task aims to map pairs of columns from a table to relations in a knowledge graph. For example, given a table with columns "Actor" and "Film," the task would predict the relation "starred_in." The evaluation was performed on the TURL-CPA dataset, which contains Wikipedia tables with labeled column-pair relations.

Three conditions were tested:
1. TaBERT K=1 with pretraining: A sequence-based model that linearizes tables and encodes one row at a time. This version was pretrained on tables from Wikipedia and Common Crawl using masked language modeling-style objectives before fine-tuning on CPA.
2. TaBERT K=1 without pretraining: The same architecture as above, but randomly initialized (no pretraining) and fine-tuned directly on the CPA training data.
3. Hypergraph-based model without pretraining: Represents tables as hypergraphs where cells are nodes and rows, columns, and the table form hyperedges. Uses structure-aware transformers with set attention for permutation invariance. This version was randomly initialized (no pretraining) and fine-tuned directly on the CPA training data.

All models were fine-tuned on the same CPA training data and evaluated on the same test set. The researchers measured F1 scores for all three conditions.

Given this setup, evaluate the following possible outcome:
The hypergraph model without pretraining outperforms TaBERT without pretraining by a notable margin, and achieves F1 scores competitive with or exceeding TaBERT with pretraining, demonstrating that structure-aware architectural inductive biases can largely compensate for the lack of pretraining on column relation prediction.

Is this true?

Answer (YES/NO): YES